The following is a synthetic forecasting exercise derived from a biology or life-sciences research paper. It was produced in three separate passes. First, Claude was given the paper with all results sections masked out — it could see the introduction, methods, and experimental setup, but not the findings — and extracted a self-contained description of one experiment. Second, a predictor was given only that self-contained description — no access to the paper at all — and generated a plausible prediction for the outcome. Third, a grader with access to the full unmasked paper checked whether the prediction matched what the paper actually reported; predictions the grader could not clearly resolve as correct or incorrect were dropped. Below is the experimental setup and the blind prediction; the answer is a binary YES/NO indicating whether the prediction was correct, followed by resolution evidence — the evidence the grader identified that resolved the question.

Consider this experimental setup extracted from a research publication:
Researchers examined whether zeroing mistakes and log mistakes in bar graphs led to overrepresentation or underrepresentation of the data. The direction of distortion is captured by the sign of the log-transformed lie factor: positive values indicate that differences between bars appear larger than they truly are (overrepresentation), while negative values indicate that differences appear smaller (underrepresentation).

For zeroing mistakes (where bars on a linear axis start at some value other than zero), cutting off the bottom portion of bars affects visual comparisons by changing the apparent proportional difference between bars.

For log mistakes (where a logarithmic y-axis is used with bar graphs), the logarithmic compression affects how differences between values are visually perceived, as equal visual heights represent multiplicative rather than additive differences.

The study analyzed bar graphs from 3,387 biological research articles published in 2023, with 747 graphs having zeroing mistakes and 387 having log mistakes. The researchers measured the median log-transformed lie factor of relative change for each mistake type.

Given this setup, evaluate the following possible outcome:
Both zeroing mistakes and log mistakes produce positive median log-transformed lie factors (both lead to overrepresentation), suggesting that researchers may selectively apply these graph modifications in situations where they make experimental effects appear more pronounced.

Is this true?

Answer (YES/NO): NO